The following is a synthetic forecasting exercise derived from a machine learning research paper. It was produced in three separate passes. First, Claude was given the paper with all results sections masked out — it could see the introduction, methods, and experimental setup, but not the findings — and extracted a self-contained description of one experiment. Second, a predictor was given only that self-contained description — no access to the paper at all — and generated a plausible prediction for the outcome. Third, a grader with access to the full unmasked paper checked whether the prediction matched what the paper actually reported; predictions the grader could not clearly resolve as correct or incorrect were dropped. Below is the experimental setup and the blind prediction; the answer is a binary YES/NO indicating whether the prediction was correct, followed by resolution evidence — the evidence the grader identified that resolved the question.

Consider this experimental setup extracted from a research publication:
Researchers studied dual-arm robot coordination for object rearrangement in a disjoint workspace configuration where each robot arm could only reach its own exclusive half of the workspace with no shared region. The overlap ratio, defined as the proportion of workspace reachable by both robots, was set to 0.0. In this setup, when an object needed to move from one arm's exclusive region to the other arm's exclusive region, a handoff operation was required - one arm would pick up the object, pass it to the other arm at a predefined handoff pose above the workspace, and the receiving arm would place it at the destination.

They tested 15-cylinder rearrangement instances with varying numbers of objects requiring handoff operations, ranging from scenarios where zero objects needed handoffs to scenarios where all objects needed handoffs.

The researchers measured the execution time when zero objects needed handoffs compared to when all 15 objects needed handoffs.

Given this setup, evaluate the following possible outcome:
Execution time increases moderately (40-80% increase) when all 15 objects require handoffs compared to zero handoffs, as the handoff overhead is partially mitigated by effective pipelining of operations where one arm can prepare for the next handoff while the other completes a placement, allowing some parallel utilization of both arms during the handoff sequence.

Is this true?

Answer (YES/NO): NO